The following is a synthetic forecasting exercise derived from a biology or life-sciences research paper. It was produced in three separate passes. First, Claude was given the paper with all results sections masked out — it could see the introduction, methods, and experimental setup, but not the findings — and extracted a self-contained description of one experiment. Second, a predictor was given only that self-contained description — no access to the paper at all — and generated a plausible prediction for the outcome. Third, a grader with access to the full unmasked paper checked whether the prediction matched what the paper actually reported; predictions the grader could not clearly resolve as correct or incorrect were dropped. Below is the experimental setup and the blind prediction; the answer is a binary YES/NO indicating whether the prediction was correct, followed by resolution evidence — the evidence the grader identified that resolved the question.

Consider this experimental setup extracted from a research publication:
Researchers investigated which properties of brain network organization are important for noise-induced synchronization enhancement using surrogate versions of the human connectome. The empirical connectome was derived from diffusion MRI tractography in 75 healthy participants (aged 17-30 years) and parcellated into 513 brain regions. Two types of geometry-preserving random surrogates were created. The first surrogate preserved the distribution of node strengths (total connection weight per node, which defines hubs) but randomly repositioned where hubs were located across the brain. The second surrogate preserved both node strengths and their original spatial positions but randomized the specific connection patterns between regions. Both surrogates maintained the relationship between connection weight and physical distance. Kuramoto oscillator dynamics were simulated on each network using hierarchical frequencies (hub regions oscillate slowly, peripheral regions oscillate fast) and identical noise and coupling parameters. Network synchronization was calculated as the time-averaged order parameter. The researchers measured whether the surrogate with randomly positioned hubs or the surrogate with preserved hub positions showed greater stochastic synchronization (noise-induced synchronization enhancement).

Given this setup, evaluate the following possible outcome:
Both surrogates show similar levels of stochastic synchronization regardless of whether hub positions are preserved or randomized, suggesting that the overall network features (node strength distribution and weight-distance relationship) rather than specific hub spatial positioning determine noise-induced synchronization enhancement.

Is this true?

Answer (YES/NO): NO